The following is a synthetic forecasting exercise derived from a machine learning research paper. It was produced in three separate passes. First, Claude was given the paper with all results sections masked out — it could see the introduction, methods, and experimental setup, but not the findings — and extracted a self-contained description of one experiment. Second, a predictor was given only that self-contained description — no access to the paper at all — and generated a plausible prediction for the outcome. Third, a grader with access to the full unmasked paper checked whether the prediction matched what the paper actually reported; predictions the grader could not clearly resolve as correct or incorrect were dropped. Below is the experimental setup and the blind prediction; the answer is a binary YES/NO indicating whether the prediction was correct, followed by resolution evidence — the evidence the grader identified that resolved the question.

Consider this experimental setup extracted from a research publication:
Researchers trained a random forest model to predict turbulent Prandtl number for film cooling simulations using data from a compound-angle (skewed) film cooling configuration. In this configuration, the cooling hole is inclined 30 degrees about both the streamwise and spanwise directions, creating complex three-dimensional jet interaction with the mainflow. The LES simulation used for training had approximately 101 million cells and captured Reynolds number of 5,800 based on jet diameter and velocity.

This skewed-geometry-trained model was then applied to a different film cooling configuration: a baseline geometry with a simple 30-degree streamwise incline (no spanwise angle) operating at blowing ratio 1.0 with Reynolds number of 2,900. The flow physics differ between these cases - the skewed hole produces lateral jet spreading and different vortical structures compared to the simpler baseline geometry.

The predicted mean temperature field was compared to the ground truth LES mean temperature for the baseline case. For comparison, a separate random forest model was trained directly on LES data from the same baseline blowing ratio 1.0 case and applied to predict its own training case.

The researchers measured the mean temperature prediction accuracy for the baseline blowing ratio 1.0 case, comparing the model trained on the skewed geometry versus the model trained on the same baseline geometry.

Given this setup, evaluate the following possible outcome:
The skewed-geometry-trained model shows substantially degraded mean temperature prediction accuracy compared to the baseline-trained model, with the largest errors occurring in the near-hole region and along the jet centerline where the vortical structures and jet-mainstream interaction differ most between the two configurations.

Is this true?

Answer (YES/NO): NO